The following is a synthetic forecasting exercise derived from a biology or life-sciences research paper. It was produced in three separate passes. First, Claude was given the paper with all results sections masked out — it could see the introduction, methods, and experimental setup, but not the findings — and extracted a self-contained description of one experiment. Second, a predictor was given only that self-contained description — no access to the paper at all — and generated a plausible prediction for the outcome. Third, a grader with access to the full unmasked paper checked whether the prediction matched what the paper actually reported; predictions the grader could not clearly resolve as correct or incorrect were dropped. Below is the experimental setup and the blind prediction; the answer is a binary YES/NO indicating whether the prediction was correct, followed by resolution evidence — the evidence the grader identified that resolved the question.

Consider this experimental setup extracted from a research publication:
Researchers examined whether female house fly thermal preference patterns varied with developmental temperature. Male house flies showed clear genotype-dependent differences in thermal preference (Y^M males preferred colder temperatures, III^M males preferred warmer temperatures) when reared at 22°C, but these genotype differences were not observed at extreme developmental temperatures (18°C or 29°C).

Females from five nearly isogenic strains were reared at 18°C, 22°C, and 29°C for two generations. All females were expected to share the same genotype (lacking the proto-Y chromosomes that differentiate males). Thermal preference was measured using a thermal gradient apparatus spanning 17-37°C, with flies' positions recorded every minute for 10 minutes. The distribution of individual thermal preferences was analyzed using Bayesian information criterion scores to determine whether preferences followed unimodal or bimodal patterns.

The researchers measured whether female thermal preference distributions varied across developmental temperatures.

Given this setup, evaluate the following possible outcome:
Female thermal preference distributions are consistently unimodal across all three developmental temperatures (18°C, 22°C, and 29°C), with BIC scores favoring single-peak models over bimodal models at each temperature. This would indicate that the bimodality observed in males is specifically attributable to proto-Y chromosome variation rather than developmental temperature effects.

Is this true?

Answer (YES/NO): NO